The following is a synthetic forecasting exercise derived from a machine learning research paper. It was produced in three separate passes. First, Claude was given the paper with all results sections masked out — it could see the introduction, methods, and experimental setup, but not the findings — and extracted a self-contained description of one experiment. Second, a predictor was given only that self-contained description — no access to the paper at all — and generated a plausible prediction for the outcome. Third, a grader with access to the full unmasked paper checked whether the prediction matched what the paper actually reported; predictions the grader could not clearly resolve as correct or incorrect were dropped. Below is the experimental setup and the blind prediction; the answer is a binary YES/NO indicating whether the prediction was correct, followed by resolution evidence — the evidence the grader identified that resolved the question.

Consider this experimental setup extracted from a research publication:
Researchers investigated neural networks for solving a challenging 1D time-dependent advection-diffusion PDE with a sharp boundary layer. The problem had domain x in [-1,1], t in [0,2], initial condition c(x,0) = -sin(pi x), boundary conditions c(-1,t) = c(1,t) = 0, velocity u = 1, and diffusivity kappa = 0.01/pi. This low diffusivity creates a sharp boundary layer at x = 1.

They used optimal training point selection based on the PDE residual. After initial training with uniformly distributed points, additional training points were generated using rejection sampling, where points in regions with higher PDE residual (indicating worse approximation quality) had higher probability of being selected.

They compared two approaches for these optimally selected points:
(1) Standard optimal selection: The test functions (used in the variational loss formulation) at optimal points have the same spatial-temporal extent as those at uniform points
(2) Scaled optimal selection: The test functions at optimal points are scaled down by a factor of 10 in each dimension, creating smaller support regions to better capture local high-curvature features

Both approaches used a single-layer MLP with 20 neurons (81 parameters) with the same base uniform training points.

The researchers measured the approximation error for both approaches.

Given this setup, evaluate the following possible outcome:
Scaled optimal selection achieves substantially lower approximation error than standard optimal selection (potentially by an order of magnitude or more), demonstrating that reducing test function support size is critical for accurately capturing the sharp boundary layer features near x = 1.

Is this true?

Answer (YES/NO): NO